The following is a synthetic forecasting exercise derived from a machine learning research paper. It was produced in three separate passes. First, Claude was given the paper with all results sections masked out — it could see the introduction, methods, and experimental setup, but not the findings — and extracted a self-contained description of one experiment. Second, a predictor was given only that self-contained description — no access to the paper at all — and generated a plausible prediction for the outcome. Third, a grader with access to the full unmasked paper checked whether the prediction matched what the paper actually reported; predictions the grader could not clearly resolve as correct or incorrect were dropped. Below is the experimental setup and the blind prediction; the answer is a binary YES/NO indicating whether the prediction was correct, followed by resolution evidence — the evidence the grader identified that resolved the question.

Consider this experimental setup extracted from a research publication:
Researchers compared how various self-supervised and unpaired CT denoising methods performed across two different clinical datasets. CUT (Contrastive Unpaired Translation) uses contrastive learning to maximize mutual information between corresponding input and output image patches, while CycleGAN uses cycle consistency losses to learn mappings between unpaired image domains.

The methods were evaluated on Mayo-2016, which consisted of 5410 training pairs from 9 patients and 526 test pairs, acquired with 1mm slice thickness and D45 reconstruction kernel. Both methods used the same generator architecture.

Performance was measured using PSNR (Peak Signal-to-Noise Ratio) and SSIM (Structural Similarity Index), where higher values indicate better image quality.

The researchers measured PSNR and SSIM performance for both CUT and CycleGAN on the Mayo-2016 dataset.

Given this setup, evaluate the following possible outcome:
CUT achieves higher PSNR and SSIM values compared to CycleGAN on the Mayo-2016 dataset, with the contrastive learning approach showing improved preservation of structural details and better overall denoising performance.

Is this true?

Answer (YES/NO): YES